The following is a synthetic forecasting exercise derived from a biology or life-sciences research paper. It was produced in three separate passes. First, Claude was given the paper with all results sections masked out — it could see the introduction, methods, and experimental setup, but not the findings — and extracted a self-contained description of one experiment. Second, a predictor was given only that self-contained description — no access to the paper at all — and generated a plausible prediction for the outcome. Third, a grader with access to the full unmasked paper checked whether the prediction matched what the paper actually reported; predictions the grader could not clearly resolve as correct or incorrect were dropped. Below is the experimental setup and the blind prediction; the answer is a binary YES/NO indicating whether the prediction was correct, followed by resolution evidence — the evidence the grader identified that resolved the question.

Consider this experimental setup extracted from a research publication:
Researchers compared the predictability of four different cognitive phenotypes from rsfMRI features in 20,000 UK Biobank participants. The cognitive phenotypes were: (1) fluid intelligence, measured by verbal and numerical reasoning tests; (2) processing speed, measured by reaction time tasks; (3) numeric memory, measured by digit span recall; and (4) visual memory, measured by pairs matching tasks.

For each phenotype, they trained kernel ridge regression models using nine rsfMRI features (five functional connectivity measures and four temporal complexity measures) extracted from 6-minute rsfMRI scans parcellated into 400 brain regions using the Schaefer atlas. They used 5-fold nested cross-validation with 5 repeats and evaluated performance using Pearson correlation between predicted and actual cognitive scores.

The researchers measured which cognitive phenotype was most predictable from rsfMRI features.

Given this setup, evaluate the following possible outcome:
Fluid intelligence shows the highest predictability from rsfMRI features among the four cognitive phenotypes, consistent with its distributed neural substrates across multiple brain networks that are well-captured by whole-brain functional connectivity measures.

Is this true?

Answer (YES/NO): NO